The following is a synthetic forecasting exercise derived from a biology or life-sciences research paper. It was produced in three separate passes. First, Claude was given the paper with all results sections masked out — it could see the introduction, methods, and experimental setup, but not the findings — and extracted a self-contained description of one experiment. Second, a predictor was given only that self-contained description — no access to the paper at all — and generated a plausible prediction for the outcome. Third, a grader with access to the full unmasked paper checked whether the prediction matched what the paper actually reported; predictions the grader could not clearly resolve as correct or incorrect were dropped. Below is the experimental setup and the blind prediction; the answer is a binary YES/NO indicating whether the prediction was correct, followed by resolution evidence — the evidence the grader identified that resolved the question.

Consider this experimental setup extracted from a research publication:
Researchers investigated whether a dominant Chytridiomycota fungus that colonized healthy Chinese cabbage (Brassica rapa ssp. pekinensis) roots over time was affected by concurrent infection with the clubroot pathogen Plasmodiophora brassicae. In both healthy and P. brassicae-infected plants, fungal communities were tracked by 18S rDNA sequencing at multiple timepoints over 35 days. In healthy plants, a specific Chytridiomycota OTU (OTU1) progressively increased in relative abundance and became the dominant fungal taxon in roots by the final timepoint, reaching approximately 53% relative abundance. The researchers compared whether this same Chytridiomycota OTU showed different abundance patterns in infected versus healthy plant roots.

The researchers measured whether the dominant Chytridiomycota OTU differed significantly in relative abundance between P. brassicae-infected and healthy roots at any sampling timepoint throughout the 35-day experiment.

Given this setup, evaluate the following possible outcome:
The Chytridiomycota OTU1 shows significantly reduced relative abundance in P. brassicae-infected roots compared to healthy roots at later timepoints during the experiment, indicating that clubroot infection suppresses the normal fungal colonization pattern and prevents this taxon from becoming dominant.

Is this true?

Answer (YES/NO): NO